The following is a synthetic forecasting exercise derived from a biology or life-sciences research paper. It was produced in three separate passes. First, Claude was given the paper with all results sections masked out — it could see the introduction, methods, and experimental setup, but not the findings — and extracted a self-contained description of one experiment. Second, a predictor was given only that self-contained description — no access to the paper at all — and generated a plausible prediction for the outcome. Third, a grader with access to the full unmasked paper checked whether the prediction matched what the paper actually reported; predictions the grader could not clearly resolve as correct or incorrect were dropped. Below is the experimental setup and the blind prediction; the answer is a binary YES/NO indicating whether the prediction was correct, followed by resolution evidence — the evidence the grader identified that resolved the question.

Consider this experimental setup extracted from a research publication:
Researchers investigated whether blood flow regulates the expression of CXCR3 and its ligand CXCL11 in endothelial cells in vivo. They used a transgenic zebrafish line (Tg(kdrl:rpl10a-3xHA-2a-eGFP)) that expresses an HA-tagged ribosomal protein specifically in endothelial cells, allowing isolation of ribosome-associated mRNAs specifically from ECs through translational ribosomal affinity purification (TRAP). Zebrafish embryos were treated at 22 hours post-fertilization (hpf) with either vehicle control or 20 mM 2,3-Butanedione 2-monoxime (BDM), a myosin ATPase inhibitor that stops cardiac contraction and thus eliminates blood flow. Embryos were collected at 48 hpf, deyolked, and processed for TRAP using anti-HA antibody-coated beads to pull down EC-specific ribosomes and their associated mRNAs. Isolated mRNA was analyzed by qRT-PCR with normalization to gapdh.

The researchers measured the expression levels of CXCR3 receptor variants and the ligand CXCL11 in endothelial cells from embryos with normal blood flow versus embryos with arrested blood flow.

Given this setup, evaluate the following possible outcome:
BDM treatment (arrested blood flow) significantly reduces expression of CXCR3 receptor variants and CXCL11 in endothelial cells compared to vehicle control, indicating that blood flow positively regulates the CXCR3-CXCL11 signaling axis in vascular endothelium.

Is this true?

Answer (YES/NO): NO